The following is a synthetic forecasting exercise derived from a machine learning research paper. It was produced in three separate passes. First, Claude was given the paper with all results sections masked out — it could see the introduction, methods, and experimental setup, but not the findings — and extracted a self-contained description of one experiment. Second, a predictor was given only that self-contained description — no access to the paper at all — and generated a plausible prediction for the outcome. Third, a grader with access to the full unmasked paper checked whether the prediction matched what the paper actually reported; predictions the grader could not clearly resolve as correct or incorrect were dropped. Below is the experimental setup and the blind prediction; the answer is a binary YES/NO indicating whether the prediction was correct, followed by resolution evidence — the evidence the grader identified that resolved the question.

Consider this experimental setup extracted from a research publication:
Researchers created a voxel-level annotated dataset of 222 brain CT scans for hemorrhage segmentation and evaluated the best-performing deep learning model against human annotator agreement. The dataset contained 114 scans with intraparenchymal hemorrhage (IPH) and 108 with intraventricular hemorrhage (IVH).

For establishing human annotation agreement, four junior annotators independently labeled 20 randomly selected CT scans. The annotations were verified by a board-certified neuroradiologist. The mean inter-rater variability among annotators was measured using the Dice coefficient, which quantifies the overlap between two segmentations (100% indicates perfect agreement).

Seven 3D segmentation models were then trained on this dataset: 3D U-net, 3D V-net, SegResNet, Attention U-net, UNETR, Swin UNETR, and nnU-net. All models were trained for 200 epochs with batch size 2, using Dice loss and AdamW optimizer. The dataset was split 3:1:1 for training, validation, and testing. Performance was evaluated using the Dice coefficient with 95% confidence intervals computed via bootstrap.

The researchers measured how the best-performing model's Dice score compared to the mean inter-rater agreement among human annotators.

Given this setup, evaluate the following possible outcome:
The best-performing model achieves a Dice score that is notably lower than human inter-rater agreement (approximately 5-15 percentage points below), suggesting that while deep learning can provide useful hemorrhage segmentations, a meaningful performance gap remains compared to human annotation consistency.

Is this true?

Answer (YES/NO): NO